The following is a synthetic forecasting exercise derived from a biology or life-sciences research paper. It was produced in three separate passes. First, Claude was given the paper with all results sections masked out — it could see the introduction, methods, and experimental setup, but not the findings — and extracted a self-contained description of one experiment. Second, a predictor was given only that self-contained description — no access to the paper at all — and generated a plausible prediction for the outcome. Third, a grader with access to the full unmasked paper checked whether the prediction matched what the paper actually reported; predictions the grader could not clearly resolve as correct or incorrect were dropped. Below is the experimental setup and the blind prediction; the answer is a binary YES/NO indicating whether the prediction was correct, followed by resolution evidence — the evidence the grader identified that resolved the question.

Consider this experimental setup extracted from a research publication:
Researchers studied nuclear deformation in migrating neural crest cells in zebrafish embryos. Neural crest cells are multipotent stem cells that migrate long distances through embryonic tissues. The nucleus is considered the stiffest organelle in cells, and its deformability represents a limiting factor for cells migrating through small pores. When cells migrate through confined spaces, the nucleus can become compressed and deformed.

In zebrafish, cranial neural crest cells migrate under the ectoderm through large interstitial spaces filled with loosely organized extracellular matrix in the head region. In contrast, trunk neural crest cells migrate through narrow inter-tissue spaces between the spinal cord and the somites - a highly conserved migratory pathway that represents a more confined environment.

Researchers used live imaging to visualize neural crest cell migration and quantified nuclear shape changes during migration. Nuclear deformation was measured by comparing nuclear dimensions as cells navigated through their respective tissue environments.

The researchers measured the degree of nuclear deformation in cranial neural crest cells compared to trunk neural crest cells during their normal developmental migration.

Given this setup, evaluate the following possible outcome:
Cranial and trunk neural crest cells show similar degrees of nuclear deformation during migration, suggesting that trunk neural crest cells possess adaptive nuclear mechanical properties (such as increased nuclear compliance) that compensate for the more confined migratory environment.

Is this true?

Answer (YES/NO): NO